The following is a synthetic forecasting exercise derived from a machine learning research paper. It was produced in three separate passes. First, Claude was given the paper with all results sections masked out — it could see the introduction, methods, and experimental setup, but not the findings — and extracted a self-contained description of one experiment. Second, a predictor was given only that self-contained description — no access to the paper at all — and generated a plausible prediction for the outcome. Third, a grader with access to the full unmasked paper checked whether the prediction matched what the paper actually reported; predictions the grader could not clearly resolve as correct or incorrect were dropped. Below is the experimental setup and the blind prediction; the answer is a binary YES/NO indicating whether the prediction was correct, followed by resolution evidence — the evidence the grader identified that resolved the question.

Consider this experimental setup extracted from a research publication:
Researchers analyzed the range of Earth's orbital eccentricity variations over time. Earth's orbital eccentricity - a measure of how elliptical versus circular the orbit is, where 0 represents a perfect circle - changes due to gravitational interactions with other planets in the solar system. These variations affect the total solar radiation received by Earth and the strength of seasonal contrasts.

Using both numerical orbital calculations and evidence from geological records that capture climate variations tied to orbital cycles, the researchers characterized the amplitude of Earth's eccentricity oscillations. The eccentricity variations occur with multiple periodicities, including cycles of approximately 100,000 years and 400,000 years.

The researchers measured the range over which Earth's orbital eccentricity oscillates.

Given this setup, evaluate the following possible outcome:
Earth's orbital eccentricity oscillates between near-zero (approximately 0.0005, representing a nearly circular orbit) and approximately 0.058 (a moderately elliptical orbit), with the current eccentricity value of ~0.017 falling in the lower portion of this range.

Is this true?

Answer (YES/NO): NO